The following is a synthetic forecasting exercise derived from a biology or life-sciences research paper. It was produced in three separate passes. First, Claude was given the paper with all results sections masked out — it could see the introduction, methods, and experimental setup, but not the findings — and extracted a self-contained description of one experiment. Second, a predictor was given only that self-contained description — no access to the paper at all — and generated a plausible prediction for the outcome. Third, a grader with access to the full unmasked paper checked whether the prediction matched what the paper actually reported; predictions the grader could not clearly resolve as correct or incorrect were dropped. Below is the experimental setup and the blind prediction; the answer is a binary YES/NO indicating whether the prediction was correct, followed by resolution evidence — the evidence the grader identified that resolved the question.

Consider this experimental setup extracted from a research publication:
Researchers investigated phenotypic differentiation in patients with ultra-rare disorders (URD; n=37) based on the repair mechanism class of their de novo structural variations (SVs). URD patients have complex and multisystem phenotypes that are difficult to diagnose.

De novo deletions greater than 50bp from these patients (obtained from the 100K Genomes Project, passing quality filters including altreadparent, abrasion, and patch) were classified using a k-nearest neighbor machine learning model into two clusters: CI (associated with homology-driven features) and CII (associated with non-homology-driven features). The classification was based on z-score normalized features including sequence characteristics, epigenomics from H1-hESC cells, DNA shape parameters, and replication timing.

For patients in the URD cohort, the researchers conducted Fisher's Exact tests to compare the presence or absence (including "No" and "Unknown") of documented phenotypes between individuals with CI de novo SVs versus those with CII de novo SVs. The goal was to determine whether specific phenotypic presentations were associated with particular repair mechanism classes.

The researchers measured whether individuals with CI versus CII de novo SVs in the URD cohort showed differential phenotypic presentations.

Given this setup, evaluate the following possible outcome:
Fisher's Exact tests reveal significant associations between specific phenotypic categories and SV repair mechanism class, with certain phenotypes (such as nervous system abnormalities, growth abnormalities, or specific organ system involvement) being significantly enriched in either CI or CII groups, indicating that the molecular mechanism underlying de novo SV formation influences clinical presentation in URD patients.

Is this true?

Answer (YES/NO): NO